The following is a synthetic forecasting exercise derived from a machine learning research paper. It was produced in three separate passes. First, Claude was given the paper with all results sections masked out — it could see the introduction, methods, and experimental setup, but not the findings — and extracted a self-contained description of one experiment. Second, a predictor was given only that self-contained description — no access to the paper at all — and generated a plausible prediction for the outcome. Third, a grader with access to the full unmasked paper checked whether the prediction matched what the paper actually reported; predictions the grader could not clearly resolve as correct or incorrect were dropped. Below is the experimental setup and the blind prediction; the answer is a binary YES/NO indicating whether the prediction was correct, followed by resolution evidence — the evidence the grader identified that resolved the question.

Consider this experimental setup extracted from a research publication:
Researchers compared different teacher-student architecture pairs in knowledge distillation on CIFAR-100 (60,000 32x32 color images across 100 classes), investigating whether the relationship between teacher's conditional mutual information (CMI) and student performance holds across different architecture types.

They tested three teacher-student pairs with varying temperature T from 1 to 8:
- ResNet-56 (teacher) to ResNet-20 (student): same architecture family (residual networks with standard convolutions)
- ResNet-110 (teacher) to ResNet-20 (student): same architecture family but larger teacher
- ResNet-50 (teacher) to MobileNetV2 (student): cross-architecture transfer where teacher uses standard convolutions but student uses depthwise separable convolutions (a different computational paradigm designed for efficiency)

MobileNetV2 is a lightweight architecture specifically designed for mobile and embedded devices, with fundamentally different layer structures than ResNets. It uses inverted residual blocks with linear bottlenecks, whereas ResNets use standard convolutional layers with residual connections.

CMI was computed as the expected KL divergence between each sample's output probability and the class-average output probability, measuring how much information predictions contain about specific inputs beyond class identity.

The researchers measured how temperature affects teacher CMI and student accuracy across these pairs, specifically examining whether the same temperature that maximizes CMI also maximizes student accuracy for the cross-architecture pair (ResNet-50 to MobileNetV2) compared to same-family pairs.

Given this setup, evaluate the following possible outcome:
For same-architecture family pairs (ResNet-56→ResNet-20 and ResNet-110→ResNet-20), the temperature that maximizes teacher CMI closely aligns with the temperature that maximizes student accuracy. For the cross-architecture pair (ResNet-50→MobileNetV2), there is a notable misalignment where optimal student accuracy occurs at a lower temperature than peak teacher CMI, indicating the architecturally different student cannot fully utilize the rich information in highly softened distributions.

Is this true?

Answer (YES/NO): NO